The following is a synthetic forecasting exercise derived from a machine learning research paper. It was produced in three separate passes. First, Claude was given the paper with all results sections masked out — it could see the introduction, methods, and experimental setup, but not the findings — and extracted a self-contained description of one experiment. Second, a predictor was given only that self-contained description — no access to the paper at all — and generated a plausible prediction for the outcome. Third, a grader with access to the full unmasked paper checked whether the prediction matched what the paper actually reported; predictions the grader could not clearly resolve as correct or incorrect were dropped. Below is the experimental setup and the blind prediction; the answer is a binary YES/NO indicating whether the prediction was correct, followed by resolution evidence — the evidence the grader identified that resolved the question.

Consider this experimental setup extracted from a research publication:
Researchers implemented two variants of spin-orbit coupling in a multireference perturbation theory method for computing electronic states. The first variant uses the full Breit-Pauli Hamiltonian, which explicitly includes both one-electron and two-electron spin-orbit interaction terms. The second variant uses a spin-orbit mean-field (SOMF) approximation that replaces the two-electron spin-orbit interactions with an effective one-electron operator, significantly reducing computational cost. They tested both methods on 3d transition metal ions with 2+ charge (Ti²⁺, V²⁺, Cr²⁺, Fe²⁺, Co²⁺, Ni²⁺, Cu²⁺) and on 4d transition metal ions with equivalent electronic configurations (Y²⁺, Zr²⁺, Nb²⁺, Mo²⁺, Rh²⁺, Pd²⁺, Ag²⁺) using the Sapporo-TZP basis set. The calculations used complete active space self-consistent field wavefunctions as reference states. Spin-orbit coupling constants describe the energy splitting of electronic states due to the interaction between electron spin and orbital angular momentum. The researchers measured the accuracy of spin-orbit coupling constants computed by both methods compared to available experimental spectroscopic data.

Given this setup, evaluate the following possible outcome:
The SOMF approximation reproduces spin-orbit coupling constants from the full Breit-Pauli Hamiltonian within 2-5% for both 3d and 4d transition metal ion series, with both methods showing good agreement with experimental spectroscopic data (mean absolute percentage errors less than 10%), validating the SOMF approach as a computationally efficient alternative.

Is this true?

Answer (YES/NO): NO